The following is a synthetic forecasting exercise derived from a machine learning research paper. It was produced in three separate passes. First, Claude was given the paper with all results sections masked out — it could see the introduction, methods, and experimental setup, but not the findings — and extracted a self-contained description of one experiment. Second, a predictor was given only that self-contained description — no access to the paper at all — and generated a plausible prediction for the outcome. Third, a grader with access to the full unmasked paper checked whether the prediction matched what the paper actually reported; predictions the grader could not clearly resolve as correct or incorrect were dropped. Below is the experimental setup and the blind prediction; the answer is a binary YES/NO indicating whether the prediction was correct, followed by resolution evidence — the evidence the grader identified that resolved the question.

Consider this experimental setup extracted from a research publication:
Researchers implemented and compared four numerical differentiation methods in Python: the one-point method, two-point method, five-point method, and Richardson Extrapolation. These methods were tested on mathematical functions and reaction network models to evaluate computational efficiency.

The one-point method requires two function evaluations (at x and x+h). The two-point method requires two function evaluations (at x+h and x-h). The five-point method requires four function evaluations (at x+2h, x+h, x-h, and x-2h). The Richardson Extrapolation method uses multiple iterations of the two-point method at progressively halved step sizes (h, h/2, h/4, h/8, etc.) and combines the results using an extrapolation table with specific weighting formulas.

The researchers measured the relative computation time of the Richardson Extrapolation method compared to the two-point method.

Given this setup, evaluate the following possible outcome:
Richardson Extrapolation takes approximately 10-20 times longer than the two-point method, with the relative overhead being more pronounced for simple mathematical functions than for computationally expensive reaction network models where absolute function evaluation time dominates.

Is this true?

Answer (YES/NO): NO